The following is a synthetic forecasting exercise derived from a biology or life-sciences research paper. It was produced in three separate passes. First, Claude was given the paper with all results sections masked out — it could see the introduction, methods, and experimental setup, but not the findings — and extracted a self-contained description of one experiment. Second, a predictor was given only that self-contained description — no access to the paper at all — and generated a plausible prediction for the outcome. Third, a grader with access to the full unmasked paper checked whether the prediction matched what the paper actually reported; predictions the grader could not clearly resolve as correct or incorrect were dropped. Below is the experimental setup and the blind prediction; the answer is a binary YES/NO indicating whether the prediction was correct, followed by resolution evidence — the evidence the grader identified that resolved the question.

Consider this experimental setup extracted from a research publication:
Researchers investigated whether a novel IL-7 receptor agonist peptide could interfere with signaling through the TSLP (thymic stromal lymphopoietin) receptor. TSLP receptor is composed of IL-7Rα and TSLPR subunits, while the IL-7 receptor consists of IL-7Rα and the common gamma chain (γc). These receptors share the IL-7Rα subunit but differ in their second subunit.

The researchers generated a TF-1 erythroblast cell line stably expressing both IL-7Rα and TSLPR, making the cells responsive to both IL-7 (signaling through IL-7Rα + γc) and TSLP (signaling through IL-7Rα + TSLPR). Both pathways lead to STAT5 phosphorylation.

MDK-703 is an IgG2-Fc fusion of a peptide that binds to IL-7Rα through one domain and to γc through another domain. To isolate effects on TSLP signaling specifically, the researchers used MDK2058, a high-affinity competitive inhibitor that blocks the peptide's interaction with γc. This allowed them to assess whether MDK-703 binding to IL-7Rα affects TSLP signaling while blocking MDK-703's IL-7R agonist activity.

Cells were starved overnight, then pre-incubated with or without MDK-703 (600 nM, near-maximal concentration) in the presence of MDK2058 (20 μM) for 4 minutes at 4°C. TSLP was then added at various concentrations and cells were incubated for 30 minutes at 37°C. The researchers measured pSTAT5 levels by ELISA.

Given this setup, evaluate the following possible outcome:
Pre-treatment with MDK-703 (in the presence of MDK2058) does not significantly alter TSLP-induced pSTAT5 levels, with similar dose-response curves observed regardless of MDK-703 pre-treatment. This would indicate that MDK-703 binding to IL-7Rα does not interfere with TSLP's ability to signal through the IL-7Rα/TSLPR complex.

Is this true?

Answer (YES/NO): YES